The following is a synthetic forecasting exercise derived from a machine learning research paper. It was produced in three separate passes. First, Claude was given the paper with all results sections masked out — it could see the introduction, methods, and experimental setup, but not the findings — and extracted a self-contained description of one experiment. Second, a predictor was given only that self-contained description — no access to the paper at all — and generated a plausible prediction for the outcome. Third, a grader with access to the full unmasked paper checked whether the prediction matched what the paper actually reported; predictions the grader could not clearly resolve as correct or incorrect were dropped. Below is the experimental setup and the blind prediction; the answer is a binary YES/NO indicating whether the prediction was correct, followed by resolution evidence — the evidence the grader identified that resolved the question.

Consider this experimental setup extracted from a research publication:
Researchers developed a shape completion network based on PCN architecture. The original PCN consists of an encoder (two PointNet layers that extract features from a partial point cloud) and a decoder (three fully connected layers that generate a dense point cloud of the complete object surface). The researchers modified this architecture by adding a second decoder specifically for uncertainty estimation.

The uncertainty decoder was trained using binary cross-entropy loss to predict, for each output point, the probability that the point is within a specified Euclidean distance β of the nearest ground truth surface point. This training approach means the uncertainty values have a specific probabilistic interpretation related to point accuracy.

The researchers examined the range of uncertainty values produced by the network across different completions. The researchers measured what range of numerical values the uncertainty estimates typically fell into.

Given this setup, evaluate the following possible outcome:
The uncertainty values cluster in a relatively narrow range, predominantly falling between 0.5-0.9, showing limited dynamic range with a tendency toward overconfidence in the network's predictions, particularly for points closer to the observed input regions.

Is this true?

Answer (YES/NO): NO